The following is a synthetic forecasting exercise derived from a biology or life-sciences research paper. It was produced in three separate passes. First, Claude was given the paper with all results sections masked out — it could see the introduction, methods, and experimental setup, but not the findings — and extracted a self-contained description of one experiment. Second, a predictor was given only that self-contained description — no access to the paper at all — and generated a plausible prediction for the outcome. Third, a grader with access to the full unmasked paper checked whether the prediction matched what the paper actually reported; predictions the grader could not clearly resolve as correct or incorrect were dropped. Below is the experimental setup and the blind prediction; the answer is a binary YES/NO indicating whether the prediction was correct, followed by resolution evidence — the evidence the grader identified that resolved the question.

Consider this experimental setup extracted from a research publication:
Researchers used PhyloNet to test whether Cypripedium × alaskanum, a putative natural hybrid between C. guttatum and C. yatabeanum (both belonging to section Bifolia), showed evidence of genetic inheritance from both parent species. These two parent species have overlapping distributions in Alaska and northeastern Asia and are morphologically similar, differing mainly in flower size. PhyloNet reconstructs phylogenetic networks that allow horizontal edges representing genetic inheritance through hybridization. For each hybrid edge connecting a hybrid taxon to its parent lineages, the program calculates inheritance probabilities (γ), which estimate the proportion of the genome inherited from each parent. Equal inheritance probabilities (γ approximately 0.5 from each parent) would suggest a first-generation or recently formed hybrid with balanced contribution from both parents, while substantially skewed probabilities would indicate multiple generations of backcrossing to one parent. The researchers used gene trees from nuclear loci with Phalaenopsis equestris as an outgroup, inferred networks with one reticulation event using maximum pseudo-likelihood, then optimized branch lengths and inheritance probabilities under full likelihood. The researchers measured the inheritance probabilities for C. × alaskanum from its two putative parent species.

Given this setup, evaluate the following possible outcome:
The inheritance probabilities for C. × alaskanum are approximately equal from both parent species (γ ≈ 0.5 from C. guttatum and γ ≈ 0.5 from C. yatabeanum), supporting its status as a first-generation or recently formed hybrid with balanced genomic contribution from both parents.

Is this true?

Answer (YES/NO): NO